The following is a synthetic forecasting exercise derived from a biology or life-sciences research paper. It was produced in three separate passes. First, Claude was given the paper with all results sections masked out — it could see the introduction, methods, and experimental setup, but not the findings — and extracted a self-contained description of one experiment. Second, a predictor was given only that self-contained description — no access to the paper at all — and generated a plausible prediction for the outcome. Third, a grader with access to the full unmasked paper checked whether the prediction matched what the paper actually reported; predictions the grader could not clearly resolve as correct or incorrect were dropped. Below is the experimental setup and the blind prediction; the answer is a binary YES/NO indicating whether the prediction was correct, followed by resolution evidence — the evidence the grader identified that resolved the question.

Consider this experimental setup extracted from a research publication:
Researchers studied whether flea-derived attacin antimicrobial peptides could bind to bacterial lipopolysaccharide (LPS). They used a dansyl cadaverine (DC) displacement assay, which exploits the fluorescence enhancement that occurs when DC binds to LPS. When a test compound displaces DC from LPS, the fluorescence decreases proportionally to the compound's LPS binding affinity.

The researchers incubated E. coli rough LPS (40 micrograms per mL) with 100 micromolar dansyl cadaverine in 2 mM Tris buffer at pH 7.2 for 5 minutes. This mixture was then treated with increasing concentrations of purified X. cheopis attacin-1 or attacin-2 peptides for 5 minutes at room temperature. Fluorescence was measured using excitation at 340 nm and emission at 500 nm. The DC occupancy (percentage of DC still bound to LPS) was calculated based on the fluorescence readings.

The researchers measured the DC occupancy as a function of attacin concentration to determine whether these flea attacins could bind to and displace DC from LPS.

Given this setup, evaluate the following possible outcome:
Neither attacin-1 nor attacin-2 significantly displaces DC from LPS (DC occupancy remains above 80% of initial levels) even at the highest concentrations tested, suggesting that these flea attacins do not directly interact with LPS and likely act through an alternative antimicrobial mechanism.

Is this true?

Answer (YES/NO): NO